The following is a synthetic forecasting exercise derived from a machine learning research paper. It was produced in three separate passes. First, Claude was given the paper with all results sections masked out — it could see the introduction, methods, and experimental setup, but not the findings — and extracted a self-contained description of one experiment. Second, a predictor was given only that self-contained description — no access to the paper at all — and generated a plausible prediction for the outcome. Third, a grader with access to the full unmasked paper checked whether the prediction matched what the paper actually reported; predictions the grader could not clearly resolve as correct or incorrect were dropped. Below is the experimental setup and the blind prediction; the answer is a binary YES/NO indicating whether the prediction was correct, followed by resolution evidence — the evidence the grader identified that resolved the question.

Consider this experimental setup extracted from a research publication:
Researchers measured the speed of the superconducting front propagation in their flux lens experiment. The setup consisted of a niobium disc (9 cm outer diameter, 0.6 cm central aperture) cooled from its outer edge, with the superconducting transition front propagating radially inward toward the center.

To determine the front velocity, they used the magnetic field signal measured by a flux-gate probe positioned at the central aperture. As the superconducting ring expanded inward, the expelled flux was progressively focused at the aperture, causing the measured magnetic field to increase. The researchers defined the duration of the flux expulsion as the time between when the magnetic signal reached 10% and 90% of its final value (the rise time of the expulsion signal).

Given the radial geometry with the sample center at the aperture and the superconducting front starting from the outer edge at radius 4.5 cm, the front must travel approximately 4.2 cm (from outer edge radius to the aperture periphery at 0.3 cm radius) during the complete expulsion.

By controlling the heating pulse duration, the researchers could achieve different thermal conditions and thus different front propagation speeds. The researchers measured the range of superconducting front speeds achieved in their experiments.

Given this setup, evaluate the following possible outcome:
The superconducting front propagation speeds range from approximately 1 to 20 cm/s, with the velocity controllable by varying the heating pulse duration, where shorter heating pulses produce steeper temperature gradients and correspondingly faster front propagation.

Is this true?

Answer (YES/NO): YES